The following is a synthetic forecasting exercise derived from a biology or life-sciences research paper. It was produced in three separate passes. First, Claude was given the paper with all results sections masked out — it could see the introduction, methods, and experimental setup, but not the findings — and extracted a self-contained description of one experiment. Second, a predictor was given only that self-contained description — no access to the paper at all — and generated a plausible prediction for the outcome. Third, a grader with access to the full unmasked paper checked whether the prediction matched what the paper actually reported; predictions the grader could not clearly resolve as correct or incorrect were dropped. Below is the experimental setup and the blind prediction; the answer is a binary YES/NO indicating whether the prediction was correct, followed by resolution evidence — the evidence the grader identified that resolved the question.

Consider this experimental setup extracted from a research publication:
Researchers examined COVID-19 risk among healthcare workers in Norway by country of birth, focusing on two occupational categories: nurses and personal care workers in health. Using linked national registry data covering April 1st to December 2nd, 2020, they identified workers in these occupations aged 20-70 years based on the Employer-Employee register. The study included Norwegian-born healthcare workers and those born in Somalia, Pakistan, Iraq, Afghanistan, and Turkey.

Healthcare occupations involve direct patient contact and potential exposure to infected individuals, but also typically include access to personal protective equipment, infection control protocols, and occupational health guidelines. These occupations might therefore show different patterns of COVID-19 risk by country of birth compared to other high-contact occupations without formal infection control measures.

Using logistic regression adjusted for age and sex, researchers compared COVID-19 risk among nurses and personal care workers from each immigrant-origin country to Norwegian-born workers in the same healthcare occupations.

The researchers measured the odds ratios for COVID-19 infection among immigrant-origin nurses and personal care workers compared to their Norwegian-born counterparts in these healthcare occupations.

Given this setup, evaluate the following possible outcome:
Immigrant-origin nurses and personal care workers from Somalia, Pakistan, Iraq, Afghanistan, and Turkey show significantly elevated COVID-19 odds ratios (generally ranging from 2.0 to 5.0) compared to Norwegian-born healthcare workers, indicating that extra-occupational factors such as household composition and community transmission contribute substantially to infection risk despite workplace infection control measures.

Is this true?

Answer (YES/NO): NO